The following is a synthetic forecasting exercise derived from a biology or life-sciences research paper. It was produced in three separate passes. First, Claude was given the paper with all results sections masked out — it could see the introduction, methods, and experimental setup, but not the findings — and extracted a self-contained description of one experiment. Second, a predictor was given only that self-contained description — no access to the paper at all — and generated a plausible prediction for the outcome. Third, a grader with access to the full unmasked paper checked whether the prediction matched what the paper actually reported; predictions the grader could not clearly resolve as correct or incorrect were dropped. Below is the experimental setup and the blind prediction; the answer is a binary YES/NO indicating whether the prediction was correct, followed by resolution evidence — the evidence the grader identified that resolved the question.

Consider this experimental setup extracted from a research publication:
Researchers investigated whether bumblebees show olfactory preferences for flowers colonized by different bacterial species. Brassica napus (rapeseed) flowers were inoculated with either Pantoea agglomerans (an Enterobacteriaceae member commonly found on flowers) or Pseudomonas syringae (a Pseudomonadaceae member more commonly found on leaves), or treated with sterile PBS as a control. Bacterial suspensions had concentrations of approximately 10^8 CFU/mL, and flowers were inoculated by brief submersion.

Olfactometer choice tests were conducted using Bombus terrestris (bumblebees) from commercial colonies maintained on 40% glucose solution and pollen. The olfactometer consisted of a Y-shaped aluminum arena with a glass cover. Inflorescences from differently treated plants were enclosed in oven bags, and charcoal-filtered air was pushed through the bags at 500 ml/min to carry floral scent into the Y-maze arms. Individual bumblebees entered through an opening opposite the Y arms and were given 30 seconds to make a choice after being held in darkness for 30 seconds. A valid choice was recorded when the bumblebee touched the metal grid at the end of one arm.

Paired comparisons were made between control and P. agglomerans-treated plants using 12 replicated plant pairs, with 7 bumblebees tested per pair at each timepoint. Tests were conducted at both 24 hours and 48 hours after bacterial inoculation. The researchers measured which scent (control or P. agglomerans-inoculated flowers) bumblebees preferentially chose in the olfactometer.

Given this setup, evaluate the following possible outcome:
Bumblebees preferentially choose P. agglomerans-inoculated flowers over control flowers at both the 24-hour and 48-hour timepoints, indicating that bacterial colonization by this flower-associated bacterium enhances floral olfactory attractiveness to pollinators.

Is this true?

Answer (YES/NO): NO